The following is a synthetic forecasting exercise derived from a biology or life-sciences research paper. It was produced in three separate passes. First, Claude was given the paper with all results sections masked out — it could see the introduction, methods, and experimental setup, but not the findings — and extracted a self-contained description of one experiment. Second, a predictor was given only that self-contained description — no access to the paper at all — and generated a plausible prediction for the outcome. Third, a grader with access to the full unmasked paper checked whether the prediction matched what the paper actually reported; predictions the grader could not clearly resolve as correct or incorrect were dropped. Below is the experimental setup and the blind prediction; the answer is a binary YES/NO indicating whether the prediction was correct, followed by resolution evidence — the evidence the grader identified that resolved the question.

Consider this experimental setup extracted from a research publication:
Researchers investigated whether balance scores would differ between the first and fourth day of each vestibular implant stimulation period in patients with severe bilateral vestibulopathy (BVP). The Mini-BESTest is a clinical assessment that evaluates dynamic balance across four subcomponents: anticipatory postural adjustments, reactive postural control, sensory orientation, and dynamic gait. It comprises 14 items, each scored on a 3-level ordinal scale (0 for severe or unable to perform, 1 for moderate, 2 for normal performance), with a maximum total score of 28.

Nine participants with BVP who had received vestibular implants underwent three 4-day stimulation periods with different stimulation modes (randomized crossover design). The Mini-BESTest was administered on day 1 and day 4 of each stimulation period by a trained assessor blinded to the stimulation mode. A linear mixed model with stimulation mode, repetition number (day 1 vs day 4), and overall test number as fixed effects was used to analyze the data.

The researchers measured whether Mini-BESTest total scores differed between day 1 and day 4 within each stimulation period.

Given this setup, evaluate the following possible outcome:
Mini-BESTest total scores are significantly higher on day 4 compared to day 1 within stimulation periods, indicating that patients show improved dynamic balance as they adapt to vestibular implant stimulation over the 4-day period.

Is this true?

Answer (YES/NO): YES